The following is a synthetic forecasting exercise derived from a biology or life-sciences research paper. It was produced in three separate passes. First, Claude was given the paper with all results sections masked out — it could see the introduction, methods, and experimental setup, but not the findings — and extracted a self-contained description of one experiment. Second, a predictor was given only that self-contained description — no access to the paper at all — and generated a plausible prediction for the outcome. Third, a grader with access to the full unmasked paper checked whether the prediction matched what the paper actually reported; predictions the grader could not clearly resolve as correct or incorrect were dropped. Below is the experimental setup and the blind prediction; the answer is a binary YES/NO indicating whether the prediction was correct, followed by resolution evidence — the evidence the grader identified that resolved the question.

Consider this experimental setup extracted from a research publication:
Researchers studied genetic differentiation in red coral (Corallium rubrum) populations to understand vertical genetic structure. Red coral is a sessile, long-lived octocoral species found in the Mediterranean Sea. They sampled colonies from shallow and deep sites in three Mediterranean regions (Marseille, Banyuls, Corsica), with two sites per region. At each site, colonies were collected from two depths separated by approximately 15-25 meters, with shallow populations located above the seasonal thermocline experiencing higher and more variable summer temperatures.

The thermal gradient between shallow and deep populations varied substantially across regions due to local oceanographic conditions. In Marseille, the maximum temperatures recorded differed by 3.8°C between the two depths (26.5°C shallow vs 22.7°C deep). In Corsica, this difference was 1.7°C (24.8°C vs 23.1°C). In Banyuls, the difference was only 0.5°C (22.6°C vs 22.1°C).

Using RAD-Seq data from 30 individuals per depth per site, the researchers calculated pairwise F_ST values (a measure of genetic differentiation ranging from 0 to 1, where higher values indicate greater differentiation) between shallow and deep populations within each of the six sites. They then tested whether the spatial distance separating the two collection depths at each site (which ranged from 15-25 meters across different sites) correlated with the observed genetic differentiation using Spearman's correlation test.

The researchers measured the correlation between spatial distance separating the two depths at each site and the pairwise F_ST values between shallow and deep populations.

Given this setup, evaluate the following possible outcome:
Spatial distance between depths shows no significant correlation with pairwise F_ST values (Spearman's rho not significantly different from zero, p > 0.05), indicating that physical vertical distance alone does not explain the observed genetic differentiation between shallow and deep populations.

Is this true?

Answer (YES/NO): YES